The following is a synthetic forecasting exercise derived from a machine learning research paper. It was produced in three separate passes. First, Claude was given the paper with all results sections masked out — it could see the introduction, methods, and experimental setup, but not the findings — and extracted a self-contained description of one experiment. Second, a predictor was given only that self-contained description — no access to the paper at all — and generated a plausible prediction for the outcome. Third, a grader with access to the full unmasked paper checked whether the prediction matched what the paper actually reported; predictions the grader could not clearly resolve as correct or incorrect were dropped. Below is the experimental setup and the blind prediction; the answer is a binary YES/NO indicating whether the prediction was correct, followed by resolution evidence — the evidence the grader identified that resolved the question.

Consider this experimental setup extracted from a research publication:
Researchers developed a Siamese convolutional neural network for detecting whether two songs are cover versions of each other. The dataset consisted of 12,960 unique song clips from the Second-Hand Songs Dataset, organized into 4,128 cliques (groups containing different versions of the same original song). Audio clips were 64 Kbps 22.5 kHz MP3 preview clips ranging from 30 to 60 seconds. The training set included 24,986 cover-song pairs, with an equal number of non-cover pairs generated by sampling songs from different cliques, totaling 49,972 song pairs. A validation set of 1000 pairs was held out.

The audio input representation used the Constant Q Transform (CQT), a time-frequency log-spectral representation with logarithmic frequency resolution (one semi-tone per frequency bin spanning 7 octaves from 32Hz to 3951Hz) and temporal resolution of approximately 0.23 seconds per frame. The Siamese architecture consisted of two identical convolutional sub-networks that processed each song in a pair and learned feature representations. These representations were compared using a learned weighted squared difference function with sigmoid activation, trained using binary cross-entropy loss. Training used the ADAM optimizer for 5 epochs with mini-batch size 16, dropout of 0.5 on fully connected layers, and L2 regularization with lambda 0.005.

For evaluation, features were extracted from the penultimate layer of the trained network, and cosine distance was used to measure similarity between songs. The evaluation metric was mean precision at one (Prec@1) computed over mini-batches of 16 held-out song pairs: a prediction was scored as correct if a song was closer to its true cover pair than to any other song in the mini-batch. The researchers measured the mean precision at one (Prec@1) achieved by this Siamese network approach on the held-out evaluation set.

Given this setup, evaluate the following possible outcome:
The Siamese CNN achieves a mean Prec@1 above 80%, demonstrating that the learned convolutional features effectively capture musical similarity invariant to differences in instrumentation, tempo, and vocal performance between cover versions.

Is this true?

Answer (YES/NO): NO